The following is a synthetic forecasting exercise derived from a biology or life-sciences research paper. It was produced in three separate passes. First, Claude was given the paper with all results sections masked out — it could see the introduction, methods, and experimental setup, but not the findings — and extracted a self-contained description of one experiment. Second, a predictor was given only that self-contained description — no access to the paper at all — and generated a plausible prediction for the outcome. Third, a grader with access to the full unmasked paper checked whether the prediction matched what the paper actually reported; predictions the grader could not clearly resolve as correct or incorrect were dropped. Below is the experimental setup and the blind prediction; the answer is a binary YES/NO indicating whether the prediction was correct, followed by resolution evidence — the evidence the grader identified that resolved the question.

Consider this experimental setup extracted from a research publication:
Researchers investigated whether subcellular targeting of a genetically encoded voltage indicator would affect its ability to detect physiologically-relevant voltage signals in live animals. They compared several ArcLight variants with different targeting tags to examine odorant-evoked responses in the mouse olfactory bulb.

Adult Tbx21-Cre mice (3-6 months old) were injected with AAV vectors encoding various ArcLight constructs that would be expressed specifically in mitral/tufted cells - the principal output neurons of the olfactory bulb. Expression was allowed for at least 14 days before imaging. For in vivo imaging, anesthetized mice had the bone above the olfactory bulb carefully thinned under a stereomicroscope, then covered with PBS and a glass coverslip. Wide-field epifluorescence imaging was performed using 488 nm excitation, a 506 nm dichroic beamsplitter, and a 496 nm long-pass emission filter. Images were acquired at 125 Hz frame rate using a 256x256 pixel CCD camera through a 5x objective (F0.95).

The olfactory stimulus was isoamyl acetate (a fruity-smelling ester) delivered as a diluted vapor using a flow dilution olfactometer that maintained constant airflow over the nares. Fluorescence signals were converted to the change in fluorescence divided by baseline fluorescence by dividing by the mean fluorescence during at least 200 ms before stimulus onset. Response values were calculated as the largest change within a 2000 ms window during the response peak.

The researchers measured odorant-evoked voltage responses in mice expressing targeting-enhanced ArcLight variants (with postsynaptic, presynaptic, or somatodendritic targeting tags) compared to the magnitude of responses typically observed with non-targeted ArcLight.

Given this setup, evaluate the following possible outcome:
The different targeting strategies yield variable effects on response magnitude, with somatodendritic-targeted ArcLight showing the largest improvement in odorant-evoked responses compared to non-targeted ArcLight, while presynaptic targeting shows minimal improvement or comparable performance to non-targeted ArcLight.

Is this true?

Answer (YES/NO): NO